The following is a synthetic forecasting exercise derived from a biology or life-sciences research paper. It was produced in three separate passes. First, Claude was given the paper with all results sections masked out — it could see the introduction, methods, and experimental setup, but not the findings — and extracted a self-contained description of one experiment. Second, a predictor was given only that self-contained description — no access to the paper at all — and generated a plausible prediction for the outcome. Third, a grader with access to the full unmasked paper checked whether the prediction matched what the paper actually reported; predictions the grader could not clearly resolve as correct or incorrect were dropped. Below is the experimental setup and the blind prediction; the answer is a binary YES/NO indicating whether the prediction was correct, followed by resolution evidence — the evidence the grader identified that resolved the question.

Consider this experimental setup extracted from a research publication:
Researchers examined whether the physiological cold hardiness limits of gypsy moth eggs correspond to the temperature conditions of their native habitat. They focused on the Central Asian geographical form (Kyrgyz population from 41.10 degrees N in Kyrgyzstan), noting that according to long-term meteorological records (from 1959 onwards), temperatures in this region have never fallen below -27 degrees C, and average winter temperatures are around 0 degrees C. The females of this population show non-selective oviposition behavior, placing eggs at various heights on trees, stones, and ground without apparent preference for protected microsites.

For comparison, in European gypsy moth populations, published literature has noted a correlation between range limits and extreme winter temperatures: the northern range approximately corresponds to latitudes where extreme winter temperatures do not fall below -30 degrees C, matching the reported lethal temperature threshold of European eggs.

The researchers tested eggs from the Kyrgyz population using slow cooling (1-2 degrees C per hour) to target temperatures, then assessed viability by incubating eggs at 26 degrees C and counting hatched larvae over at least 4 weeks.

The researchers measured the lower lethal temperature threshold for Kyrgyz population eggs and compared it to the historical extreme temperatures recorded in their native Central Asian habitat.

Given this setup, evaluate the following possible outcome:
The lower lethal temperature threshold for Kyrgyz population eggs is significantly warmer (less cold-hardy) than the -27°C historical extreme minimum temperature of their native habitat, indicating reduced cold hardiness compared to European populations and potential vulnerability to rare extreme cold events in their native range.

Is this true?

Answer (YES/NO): NO